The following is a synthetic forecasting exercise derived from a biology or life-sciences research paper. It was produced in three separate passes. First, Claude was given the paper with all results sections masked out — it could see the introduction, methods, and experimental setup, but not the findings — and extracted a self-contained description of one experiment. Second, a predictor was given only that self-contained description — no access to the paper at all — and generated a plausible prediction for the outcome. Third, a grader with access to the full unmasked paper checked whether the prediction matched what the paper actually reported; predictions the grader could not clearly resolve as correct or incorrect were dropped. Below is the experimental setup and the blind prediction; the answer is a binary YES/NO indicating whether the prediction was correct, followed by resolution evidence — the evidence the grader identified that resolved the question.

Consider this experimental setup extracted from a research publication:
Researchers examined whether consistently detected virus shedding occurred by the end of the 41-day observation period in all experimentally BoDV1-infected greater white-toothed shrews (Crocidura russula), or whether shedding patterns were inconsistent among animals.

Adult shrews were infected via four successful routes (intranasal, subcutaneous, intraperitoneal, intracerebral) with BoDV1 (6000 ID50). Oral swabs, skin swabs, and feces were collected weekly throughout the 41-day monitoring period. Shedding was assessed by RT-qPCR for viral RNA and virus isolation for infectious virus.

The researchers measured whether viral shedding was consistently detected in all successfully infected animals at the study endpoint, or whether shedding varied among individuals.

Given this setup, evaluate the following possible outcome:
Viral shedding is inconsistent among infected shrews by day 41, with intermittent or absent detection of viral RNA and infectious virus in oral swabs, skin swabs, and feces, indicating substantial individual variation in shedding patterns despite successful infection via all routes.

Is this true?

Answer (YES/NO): YES